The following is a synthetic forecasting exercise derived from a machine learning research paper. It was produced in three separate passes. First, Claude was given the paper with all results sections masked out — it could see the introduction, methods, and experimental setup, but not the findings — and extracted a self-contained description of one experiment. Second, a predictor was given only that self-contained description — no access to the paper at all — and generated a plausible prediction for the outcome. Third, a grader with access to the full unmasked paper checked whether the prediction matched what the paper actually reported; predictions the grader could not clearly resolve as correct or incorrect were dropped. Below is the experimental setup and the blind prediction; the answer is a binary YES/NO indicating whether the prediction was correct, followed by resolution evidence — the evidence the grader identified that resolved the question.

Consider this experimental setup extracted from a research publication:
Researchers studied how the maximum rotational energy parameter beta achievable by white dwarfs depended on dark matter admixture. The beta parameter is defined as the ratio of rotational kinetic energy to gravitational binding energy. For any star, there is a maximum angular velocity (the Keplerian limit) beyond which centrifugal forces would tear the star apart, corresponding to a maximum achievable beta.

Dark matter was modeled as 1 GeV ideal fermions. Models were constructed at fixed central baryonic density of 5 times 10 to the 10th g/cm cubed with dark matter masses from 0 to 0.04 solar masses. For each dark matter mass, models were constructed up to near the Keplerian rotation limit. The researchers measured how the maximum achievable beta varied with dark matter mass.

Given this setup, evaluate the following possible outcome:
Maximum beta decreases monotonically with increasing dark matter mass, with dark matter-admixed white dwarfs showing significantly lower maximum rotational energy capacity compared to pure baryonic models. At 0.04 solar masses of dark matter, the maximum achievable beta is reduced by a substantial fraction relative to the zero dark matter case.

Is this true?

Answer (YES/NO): NO